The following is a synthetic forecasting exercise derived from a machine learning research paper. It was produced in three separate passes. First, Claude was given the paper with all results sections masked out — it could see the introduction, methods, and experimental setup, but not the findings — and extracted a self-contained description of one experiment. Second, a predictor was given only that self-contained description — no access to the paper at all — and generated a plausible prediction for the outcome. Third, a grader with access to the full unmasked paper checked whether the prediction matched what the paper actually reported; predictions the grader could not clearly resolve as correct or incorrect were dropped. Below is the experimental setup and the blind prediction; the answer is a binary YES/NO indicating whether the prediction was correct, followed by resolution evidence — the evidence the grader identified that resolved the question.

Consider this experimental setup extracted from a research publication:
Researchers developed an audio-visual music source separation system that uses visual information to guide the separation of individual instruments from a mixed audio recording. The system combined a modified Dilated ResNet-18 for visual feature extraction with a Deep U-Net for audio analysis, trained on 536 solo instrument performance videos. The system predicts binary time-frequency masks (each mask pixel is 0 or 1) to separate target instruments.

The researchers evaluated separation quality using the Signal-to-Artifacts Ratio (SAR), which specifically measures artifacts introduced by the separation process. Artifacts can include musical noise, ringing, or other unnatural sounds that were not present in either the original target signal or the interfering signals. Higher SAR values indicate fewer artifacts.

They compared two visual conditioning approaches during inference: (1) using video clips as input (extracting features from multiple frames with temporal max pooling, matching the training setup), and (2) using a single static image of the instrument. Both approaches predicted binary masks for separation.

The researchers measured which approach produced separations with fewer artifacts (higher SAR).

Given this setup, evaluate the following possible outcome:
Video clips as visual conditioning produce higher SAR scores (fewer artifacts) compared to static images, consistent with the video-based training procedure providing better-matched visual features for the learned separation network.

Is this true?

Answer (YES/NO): YES